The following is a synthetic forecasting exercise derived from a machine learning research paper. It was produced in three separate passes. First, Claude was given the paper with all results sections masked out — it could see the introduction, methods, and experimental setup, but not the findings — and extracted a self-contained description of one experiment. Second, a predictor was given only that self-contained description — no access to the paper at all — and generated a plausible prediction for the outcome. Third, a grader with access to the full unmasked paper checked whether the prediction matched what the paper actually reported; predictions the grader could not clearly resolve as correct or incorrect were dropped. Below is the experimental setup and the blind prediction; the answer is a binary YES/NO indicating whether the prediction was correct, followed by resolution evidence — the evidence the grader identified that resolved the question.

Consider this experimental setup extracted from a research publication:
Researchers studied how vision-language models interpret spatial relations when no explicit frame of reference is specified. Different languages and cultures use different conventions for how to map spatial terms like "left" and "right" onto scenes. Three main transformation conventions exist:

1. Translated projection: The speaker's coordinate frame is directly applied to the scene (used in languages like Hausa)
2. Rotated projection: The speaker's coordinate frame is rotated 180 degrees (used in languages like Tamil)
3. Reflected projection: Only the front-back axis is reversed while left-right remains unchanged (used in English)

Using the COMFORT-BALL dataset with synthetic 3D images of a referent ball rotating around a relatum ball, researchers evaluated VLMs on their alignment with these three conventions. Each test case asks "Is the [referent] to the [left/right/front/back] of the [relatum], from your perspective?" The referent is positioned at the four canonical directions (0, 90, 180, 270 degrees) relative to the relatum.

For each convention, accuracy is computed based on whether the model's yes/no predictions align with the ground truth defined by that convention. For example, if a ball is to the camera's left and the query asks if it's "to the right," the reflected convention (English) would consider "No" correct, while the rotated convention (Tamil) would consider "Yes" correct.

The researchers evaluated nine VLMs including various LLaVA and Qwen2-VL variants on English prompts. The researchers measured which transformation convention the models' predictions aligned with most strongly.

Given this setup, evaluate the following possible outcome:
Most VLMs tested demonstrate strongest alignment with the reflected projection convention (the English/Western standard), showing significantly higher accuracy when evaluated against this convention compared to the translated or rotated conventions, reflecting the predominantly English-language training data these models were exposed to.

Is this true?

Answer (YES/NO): YES